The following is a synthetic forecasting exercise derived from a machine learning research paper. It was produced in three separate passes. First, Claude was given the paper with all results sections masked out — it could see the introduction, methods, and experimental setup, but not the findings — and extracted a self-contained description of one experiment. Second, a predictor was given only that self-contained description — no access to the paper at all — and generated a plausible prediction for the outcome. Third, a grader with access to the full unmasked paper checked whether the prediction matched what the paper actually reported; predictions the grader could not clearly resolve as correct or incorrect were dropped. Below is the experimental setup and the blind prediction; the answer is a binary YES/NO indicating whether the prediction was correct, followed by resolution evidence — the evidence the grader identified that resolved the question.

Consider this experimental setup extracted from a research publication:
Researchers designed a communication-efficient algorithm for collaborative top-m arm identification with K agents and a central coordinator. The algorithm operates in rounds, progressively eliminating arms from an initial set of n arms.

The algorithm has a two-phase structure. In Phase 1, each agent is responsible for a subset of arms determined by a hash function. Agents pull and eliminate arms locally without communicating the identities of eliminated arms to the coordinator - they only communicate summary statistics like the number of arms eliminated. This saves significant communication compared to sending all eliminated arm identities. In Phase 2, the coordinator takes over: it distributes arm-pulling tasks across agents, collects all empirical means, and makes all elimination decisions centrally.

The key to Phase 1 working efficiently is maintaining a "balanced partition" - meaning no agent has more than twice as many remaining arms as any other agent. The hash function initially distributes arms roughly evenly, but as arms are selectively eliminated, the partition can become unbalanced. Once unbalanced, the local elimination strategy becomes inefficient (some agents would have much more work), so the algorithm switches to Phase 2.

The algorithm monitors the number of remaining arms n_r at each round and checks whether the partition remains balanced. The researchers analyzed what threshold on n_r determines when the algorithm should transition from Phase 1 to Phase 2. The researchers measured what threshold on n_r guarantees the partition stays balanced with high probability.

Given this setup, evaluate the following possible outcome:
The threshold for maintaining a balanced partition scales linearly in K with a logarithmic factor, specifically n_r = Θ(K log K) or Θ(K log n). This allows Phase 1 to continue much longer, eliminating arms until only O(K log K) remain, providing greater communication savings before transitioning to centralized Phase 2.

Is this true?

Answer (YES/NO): YES